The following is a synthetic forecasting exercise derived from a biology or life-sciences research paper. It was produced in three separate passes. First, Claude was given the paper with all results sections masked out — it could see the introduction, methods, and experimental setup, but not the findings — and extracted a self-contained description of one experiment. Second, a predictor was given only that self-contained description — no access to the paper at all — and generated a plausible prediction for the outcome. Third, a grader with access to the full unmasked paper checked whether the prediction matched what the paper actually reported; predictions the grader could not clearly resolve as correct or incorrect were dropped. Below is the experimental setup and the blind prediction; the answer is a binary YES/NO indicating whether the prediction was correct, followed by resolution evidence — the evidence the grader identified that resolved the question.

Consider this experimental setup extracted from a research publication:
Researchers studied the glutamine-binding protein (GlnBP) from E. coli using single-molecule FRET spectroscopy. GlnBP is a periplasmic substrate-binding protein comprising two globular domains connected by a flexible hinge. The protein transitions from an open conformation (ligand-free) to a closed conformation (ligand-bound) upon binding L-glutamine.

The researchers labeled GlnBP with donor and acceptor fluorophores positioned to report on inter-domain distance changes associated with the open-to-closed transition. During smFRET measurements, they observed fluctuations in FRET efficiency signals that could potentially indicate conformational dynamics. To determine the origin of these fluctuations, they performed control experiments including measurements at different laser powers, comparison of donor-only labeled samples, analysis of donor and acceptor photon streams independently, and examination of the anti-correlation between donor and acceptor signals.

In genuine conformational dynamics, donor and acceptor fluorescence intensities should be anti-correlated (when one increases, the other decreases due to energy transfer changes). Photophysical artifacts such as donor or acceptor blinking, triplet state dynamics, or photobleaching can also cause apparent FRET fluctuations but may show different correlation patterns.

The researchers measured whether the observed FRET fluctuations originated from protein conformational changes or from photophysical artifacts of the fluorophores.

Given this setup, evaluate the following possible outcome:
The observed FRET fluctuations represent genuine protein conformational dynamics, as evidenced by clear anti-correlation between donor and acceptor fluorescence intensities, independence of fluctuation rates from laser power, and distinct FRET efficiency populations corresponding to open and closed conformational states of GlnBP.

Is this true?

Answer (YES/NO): NO